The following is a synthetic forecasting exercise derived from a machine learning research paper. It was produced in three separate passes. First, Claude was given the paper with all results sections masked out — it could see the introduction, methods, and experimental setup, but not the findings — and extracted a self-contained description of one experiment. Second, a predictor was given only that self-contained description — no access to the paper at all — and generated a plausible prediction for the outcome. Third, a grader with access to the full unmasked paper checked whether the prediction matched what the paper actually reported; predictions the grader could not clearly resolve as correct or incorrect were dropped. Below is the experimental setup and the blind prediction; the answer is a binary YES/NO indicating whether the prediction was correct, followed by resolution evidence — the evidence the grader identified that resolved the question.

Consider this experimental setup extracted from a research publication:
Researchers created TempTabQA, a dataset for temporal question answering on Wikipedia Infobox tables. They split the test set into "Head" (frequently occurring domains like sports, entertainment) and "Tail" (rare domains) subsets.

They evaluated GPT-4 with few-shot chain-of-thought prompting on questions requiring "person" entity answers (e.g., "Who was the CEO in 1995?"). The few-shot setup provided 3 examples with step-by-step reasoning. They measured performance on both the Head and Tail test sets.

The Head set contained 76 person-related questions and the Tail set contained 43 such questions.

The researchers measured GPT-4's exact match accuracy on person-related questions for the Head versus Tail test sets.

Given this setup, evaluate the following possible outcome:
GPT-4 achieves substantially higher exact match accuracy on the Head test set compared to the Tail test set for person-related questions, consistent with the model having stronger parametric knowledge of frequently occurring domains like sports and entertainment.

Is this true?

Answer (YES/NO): YES